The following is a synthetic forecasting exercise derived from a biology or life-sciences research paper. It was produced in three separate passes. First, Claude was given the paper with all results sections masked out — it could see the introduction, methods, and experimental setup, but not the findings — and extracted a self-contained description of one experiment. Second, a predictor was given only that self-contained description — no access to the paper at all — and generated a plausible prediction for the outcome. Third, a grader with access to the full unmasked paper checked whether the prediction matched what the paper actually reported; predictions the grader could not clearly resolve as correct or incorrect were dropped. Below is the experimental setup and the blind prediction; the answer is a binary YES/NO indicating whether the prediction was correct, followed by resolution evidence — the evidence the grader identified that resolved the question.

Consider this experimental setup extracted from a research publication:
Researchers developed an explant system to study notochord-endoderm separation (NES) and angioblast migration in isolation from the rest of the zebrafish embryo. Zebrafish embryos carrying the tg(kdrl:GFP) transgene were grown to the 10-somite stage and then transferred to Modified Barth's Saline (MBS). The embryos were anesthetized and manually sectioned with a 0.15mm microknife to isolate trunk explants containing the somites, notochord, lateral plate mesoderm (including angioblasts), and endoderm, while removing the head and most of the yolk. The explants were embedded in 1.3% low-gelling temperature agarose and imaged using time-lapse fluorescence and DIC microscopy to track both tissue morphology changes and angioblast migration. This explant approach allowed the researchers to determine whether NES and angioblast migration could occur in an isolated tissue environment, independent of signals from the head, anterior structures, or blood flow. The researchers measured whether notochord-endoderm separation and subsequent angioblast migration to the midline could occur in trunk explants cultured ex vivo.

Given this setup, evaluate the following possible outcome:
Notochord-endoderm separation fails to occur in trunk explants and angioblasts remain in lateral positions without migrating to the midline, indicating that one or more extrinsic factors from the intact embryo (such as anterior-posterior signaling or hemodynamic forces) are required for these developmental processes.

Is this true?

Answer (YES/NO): NO